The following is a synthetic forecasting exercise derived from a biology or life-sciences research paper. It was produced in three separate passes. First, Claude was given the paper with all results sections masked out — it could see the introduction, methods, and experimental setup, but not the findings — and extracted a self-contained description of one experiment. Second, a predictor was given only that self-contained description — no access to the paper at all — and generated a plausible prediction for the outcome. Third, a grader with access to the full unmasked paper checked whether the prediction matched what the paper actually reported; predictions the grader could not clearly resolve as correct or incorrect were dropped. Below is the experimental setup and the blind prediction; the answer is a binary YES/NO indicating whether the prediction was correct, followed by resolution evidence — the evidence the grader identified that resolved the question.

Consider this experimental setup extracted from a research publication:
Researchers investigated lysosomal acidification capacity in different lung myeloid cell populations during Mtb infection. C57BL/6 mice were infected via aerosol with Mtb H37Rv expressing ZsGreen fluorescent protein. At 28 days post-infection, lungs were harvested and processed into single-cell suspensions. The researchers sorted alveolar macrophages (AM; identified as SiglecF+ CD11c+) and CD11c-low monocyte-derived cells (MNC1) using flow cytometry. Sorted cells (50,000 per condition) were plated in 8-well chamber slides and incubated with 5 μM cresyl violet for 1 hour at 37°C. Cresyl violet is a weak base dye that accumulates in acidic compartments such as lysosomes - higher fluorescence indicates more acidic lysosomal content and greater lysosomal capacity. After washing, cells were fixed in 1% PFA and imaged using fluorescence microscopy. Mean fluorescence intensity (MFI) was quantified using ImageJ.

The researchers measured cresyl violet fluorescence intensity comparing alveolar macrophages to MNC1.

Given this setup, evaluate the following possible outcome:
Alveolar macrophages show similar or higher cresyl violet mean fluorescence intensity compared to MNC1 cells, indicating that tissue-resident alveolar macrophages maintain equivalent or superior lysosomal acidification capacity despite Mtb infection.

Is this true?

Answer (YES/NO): YES